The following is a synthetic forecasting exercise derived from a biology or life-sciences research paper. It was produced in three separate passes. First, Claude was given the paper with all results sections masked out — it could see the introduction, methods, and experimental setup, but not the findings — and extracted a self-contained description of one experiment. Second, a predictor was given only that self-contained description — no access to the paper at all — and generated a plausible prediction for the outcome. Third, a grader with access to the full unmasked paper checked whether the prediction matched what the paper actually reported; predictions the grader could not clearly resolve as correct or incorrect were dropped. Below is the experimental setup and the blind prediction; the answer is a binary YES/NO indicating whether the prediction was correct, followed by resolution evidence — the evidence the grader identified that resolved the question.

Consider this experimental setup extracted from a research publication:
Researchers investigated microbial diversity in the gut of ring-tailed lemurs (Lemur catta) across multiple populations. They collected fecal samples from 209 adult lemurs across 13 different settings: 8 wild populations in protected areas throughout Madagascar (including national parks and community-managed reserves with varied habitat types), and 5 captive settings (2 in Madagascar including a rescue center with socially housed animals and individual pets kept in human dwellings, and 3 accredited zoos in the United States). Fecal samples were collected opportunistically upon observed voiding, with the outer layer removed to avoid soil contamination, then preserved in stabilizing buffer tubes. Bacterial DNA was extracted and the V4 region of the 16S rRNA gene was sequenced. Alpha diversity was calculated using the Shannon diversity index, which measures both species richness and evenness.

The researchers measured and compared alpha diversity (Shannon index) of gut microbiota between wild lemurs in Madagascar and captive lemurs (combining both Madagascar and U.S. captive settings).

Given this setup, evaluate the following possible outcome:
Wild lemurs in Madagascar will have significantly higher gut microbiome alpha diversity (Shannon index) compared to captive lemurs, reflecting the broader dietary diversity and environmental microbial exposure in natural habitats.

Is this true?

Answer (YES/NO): NO